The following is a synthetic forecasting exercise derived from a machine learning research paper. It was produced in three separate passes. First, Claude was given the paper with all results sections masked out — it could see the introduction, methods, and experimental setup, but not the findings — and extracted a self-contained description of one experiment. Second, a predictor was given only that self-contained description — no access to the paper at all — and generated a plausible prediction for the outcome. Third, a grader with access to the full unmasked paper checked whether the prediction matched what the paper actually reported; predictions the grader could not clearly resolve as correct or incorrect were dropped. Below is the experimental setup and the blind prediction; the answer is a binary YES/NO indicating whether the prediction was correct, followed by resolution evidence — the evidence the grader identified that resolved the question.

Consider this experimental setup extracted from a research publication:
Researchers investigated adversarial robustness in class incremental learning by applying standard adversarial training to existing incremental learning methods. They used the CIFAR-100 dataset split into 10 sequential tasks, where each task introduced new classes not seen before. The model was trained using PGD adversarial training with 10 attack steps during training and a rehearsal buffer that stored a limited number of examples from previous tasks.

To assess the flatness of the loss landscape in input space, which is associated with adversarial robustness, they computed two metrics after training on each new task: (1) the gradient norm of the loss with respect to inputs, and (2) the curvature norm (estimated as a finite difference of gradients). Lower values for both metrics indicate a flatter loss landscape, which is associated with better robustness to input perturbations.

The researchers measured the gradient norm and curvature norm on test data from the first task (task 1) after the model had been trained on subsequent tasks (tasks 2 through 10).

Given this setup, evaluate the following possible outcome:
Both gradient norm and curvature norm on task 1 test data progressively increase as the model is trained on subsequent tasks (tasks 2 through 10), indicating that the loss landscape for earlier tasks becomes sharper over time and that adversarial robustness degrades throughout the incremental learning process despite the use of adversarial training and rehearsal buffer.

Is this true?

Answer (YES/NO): YES